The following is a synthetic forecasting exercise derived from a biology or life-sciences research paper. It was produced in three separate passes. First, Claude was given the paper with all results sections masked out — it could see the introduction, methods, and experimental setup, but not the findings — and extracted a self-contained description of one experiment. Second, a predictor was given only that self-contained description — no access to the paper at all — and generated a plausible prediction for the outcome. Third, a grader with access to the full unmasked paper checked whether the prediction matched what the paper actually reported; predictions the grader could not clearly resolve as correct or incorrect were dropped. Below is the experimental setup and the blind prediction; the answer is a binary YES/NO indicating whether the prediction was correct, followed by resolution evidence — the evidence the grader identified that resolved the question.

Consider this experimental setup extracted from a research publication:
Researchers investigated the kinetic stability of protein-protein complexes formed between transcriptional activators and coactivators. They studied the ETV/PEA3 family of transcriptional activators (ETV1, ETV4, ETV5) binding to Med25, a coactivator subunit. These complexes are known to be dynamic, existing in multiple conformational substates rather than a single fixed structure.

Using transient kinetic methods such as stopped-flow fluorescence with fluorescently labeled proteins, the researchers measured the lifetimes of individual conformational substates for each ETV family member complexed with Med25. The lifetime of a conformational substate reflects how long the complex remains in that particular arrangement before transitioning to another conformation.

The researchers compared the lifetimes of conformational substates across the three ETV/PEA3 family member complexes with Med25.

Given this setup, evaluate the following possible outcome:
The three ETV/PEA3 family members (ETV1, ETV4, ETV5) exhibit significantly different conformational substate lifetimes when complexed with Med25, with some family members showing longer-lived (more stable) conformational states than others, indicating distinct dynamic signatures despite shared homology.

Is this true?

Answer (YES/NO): NO